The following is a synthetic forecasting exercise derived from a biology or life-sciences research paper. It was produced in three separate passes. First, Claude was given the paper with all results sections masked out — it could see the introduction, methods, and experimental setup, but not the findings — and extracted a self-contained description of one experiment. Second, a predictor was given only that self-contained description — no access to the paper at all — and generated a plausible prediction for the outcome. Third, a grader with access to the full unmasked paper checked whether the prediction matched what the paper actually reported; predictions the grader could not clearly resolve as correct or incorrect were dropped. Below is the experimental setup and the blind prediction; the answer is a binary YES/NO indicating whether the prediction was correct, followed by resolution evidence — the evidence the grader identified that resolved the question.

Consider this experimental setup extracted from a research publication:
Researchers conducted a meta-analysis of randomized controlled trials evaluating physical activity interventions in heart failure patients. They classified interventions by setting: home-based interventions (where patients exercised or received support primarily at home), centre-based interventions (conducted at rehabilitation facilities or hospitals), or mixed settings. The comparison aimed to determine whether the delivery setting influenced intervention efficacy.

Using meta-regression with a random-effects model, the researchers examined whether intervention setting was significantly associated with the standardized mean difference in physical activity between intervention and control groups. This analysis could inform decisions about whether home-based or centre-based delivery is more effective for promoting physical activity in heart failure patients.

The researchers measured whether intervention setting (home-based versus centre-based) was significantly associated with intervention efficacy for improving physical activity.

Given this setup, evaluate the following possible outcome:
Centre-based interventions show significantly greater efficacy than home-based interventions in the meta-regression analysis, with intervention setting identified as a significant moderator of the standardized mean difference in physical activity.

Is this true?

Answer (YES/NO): YES